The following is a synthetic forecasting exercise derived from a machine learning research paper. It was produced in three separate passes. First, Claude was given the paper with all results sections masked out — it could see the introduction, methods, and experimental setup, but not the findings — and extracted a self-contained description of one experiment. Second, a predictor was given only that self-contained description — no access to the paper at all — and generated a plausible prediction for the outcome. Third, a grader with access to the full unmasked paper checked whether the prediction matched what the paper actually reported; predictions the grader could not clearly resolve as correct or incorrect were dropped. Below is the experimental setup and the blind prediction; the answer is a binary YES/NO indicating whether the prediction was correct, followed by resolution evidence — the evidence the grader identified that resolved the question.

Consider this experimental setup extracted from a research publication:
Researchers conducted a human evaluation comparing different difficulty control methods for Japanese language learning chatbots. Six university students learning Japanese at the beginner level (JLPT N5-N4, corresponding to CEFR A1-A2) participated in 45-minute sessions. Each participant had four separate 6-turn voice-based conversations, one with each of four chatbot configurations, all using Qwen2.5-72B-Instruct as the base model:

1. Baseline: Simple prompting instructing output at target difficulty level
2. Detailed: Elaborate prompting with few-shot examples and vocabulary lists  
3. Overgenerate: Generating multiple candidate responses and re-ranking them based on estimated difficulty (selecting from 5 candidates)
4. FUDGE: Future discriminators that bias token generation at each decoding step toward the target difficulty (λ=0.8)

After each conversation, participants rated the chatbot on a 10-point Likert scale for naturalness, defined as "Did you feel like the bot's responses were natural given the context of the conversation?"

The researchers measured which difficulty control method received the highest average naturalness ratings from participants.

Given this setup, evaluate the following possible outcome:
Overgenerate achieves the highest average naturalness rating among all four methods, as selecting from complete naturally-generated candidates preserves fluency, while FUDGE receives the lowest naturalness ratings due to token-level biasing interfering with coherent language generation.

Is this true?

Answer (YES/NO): NO